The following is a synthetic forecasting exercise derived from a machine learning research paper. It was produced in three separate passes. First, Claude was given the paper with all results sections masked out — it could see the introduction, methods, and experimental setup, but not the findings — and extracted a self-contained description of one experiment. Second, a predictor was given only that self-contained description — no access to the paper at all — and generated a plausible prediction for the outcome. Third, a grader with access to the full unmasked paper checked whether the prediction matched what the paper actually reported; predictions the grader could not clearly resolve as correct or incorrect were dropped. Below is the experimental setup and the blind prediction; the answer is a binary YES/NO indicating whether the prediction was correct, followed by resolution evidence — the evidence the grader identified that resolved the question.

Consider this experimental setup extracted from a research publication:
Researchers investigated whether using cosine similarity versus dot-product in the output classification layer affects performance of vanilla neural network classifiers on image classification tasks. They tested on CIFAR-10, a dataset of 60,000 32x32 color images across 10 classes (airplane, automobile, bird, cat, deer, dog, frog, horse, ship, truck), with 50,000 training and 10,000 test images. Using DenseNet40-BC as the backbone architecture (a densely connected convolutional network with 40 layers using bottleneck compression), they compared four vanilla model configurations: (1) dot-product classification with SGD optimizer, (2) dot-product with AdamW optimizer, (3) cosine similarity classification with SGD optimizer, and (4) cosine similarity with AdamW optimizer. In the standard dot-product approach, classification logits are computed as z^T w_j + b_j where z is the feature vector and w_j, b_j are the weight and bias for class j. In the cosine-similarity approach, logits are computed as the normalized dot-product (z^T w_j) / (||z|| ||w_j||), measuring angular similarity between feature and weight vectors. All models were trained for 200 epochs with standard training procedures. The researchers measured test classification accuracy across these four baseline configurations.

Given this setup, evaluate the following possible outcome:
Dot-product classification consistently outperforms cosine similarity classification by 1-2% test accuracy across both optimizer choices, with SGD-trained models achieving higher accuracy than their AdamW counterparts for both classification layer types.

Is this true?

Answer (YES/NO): NO